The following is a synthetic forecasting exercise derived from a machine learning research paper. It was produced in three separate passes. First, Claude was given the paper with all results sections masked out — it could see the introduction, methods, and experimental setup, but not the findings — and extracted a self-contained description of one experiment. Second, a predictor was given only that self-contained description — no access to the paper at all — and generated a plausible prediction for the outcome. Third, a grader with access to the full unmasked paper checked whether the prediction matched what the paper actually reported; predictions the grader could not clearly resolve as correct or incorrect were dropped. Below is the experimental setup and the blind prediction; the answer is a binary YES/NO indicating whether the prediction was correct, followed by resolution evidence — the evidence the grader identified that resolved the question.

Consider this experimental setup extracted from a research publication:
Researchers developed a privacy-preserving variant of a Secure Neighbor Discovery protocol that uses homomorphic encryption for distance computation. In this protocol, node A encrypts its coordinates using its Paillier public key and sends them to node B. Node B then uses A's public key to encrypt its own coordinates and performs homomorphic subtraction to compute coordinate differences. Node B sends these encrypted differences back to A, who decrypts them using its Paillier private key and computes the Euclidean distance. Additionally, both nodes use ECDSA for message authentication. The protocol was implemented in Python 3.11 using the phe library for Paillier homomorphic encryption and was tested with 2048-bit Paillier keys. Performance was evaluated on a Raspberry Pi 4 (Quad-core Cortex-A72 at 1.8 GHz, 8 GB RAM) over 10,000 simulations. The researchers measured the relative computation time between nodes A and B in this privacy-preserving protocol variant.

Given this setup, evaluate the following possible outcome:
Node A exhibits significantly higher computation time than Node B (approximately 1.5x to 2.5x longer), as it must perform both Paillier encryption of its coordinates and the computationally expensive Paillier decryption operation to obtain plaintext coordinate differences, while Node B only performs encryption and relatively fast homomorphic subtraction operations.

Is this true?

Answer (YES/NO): NO